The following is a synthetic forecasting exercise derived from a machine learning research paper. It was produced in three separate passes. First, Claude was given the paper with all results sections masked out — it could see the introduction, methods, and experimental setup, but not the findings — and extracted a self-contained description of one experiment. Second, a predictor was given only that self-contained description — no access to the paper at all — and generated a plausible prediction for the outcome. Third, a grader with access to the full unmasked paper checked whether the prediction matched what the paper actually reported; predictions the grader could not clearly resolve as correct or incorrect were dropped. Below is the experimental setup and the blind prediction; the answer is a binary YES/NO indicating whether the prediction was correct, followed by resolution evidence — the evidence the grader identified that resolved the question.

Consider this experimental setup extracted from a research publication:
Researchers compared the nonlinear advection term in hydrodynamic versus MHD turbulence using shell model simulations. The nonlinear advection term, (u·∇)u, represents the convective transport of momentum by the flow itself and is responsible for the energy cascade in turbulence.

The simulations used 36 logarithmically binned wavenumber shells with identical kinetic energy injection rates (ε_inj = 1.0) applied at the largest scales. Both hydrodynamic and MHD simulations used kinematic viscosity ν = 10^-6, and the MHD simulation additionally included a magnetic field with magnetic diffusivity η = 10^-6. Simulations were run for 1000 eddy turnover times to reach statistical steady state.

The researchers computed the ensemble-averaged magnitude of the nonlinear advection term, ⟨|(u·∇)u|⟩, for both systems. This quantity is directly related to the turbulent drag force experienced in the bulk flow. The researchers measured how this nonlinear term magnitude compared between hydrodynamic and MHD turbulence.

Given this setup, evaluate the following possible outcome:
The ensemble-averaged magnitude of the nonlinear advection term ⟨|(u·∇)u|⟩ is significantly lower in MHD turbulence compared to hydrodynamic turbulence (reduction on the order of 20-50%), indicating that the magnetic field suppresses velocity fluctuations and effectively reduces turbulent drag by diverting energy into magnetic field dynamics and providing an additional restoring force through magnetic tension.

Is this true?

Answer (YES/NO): YES